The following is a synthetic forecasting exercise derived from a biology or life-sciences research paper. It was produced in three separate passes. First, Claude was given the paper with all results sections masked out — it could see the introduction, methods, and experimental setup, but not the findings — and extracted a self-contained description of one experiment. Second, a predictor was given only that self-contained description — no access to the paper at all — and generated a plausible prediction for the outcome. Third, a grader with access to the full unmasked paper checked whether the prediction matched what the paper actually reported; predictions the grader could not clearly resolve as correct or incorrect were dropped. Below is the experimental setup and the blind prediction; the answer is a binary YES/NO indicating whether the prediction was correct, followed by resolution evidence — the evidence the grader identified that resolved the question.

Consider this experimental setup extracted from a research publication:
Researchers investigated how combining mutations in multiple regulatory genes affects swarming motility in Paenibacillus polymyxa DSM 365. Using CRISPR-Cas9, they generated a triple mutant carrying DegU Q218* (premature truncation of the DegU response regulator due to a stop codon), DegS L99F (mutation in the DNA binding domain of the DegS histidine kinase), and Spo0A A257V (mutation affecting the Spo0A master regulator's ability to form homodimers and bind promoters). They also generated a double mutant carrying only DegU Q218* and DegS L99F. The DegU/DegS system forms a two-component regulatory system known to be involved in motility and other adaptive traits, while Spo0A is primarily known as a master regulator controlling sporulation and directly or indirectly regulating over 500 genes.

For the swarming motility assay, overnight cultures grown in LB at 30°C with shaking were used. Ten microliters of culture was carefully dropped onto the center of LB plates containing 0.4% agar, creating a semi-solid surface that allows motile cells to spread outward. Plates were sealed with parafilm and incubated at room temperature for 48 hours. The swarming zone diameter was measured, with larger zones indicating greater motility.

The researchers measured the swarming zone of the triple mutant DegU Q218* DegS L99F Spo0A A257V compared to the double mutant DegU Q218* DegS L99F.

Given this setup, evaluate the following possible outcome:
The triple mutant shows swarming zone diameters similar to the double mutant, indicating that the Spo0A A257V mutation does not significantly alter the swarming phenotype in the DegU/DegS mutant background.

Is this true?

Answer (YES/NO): YES